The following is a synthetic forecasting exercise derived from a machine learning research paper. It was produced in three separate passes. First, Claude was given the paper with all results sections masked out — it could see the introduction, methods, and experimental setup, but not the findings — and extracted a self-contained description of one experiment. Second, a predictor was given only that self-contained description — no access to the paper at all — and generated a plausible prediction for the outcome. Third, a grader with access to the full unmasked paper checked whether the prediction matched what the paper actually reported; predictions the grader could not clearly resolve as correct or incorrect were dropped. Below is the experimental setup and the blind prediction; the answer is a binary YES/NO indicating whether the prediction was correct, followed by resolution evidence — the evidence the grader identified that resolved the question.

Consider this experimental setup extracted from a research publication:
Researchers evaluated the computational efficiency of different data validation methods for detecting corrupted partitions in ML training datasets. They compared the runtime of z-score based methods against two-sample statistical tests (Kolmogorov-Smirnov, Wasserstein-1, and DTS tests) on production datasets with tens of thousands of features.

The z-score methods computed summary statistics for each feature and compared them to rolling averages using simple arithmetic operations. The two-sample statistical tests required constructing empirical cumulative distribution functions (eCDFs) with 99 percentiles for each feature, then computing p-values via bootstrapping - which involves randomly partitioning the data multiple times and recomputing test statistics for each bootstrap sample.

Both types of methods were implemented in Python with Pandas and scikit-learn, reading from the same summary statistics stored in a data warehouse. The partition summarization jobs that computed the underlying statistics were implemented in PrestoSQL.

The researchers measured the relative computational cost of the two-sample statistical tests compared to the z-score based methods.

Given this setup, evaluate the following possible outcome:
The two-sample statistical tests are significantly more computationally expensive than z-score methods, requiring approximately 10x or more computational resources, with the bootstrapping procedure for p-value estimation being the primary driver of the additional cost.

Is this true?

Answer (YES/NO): YES